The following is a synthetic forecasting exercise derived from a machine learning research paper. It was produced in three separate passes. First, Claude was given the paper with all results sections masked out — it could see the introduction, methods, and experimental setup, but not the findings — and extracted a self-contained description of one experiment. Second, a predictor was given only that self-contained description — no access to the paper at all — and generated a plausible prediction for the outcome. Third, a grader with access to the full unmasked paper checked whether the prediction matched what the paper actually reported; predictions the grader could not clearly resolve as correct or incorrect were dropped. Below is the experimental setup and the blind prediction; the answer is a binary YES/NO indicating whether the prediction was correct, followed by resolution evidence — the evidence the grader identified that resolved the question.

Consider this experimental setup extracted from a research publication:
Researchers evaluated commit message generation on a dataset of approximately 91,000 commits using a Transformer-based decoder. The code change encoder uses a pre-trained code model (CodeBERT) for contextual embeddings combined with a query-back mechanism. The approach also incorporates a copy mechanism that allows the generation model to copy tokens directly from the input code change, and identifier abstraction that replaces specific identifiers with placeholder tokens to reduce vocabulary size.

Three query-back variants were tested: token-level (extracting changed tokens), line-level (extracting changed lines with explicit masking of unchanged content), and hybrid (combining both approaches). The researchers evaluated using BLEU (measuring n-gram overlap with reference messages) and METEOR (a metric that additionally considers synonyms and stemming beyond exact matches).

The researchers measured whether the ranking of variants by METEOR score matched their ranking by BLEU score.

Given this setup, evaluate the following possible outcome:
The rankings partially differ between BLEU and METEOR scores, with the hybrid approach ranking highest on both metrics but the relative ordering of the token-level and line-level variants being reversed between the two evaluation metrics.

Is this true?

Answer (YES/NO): NO